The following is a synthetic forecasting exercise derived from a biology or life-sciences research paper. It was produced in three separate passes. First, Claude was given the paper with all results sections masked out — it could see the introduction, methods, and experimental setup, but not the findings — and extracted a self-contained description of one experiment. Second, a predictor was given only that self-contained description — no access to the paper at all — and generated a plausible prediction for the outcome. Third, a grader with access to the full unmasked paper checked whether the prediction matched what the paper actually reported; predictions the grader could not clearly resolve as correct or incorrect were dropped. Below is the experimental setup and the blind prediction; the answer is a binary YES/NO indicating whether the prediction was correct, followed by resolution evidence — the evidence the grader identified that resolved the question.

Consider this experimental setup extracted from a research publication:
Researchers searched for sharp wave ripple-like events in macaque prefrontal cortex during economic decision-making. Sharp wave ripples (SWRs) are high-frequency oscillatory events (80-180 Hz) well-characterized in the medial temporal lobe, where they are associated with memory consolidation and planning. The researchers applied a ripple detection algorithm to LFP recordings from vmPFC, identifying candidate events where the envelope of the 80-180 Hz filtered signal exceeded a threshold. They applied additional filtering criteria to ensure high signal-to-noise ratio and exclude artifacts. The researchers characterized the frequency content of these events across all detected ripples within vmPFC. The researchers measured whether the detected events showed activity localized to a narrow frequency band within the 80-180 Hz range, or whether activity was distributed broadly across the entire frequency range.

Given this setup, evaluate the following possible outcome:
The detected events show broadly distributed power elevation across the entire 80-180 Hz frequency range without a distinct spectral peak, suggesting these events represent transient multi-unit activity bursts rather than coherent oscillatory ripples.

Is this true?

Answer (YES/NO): NO